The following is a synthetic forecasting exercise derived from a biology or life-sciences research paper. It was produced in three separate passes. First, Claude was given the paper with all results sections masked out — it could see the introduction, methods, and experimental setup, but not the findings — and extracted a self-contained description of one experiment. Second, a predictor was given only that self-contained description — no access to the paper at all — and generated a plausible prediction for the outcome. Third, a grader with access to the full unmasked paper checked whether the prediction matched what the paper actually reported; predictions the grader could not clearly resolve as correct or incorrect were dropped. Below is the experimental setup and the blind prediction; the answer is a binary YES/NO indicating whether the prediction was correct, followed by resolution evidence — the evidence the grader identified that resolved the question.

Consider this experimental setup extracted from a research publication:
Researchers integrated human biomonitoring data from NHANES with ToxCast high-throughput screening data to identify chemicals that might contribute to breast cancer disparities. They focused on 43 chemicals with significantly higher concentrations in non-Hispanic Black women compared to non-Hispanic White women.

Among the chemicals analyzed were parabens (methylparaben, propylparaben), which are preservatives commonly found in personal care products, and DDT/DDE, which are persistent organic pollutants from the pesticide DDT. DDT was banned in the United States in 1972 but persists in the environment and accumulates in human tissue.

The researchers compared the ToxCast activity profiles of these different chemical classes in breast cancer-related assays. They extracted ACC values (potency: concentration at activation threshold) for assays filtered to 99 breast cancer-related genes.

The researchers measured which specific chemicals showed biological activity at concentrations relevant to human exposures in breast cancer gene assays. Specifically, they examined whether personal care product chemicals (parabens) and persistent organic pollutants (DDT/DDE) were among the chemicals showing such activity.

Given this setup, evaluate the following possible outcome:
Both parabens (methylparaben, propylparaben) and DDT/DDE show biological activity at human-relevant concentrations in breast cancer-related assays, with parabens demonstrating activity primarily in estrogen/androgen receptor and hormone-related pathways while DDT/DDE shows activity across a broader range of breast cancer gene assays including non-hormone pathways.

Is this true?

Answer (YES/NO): NO